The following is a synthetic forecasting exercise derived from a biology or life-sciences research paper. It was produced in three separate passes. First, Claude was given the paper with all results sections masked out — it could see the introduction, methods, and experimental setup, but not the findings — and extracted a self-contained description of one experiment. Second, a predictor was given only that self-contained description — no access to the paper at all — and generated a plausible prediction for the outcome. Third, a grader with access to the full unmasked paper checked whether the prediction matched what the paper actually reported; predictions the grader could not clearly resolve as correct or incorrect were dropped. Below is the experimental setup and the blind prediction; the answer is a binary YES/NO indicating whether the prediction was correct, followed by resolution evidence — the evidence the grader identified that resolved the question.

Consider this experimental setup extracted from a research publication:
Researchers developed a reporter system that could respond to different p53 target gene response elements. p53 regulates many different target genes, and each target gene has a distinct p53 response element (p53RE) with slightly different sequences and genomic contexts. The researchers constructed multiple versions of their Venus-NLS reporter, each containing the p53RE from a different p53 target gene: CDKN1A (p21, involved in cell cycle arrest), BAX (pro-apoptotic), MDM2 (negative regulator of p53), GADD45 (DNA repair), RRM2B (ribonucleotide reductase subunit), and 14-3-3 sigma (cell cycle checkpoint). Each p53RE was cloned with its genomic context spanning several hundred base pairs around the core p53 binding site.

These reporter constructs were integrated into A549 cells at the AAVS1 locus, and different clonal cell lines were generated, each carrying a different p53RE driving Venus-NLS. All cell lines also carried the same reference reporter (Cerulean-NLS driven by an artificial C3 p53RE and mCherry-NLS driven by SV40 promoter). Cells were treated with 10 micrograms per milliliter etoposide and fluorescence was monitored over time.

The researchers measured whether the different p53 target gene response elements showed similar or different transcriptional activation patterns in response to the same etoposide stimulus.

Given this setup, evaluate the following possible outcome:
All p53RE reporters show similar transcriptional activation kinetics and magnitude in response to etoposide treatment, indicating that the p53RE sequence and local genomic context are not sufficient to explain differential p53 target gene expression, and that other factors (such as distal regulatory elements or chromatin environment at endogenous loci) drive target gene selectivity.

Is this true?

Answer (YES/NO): NO